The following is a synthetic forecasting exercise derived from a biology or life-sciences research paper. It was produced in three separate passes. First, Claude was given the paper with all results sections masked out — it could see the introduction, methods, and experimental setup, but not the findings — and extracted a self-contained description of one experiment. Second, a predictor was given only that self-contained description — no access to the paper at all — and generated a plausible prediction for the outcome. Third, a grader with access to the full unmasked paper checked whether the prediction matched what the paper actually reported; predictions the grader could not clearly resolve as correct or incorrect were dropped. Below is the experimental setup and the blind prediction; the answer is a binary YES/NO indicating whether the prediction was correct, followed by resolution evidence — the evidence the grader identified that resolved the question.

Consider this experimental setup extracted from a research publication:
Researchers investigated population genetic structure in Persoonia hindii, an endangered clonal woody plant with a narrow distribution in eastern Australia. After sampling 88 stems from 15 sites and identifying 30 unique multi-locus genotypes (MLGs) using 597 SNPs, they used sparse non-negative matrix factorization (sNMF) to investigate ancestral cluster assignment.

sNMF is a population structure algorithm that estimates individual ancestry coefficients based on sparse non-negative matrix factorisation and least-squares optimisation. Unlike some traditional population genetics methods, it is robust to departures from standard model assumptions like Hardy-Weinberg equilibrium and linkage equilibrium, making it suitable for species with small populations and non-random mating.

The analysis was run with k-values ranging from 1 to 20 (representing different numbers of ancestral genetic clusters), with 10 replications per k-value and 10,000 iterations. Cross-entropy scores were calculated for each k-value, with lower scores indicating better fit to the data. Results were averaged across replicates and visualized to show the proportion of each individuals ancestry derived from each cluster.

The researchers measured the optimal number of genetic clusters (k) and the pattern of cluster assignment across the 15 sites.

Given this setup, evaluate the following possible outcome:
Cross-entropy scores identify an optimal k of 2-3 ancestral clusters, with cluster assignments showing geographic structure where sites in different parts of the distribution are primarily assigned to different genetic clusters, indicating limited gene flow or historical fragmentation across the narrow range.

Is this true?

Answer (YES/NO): NO